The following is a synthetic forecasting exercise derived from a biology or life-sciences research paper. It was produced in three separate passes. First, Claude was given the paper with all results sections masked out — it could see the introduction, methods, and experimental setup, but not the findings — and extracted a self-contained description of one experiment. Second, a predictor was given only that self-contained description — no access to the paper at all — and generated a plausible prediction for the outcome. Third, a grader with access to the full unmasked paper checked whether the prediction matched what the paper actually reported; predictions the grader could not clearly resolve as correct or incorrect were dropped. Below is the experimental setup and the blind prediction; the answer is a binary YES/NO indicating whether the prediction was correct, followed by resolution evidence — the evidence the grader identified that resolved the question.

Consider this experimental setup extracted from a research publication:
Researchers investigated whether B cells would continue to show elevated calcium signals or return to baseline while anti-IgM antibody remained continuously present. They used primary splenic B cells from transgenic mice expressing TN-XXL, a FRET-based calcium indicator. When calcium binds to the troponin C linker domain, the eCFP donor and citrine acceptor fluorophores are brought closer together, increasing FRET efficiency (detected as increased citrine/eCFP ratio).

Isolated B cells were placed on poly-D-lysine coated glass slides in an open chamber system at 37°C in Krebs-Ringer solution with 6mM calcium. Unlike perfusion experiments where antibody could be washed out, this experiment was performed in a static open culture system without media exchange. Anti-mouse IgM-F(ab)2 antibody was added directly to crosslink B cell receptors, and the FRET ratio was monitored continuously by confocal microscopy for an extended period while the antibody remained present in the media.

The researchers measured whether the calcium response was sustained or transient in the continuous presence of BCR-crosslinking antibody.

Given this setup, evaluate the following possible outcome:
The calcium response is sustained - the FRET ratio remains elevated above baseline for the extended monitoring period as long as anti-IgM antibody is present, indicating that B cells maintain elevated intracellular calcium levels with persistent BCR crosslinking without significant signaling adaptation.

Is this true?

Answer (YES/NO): NO